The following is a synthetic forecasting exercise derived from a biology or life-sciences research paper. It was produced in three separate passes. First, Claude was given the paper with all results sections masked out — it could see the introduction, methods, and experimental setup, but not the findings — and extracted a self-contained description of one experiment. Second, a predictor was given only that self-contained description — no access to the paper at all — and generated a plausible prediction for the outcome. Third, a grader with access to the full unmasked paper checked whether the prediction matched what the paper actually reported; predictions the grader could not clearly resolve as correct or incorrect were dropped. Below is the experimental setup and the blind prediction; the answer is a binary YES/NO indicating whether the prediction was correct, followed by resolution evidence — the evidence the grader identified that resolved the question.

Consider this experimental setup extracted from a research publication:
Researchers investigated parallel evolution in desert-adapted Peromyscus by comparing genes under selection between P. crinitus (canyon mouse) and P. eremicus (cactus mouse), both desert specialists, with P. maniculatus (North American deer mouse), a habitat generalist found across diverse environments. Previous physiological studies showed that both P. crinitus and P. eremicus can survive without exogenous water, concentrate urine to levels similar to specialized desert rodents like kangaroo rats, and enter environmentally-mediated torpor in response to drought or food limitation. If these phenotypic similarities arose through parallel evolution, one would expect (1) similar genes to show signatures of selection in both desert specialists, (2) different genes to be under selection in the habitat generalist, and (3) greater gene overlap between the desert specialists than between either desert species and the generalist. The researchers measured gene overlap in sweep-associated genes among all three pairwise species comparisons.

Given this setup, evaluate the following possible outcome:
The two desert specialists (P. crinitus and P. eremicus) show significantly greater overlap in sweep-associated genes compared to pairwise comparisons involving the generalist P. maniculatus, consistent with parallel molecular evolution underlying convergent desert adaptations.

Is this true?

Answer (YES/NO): NO